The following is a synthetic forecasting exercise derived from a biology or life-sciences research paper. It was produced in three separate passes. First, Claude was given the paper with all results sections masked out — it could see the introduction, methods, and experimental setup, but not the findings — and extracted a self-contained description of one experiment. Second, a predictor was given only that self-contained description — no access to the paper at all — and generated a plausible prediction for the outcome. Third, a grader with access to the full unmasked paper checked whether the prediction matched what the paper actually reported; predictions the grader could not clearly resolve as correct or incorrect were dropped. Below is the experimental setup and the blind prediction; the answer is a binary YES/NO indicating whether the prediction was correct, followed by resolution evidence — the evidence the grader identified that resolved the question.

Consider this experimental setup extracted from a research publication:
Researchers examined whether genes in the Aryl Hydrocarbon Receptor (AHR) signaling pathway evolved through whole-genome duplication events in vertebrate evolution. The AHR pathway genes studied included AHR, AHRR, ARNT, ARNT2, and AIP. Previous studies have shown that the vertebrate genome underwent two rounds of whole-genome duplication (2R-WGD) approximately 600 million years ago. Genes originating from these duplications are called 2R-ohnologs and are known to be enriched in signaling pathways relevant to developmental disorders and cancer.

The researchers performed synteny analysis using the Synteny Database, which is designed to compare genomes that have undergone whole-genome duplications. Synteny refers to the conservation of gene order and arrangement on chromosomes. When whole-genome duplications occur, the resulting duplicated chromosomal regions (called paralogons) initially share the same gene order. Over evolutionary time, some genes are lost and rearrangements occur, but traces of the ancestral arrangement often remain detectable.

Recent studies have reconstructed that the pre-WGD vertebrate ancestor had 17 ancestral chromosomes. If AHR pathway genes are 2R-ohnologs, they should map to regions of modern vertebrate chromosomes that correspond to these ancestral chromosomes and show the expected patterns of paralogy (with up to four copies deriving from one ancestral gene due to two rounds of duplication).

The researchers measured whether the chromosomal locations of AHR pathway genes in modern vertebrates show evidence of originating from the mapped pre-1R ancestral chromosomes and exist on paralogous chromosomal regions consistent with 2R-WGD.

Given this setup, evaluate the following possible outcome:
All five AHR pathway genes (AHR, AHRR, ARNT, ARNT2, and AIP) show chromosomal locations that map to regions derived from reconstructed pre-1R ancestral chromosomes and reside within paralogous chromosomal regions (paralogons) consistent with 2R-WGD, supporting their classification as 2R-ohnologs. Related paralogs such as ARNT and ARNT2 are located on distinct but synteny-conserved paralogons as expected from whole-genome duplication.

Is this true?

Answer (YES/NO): YES